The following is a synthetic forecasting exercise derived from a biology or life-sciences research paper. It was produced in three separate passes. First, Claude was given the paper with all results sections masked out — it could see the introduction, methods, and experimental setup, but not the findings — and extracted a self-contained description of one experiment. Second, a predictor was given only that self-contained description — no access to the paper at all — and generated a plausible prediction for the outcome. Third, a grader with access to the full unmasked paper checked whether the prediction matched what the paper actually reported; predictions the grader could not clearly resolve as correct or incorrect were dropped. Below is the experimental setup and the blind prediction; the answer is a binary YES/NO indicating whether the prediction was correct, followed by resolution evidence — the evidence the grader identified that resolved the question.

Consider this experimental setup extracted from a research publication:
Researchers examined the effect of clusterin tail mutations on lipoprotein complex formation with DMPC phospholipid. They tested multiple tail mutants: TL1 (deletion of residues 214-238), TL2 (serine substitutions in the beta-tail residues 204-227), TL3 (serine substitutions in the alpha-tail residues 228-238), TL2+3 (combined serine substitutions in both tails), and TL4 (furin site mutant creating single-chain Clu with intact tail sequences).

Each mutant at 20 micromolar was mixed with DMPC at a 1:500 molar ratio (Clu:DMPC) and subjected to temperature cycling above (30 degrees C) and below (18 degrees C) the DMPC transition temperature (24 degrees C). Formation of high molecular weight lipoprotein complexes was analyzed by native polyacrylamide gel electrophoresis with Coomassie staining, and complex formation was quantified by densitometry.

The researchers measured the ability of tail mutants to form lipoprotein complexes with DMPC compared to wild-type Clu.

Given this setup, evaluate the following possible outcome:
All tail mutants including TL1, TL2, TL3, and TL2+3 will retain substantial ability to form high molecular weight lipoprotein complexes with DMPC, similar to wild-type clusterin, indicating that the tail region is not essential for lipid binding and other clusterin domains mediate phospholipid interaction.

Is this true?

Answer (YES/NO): NO